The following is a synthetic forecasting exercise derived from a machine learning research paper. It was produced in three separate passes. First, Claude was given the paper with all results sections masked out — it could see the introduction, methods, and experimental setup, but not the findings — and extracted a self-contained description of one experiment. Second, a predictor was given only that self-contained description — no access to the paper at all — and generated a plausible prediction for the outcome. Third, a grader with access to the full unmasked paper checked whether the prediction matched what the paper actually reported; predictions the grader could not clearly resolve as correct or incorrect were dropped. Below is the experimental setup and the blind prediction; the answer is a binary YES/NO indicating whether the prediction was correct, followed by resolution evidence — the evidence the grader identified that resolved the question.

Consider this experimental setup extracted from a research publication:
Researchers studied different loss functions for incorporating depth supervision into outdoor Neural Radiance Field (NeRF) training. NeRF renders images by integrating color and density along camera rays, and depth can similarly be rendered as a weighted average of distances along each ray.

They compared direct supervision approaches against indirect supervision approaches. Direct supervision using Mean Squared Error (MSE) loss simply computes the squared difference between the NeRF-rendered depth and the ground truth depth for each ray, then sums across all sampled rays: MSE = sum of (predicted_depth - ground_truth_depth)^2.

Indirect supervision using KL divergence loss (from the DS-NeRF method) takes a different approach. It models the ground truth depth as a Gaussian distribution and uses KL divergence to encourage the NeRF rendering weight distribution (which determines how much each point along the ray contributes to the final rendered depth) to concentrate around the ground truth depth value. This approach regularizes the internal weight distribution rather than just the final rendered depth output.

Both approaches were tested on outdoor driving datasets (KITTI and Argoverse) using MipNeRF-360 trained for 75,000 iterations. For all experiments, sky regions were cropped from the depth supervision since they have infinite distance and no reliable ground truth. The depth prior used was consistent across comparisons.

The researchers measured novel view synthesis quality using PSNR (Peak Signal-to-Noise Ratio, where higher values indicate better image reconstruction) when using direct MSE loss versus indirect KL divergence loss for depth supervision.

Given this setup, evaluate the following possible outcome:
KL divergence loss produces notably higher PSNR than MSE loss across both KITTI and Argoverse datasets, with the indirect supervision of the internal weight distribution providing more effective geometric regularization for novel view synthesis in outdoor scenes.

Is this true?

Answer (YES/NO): NO